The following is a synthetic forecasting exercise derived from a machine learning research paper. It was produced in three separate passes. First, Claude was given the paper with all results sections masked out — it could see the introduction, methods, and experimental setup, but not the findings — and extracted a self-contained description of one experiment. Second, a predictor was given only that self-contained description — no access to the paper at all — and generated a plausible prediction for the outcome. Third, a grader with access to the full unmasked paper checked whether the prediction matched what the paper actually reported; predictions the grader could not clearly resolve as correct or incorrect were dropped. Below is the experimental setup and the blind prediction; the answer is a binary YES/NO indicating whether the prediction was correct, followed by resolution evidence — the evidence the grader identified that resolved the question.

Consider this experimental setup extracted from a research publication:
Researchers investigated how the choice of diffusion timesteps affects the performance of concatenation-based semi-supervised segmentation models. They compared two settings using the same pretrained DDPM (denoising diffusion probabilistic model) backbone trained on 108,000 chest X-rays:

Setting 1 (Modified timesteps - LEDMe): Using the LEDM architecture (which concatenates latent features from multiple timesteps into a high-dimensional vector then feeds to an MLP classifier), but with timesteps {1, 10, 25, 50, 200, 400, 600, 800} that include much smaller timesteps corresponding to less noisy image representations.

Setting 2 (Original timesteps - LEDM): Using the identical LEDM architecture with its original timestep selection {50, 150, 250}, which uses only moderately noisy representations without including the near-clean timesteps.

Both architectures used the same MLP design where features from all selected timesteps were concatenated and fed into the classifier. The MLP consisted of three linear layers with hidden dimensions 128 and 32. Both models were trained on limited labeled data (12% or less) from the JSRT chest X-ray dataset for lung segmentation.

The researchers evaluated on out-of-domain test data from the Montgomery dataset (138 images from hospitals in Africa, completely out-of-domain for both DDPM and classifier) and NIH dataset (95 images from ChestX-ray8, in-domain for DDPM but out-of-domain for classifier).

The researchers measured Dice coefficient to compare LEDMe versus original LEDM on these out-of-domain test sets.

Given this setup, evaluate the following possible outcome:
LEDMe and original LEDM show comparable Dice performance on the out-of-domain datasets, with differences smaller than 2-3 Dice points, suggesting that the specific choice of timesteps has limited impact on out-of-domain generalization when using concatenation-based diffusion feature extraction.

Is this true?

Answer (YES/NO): NO